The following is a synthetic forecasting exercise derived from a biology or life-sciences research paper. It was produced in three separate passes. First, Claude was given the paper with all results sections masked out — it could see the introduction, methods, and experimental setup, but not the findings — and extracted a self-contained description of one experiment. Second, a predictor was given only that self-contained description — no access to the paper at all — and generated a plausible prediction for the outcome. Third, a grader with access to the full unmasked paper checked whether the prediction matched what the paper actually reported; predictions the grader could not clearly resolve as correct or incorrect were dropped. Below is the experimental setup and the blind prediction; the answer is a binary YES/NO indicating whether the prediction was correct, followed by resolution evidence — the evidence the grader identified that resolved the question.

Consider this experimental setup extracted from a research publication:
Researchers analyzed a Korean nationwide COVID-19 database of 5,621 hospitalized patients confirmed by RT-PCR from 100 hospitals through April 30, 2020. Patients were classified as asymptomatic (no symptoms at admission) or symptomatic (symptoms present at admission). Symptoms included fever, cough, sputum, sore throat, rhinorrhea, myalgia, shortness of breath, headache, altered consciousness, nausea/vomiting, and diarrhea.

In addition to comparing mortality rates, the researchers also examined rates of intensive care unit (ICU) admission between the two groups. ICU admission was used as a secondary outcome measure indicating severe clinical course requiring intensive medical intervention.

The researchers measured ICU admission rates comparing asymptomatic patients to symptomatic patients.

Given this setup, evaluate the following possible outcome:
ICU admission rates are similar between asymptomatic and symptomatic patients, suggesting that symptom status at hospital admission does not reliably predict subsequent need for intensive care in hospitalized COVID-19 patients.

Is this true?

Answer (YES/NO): NO